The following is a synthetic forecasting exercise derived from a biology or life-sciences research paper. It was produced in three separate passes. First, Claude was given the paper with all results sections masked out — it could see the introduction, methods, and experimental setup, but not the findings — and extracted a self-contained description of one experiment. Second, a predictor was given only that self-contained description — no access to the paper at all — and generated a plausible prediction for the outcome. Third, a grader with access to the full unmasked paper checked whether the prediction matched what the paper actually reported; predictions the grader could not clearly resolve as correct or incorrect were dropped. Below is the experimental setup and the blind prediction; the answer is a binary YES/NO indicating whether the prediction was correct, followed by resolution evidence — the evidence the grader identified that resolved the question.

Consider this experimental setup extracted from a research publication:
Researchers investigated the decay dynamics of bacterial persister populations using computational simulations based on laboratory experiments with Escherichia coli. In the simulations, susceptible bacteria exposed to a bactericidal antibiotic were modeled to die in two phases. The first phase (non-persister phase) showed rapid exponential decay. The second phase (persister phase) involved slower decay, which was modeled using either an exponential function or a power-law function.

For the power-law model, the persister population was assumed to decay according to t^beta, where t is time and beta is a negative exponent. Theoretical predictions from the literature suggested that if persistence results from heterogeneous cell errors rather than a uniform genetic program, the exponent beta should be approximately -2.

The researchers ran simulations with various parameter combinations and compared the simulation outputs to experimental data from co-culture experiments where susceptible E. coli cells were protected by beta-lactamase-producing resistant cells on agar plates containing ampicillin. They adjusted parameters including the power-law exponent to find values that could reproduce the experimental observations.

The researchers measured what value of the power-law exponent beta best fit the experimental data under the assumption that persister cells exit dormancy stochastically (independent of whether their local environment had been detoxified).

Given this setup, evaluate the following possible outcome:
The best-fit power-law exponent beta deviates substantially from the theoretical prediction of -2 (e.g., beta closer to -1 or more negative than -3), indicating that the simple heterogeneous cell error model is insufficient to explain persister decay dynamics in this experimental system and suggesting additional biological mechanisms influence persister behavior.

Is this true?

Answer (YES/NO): NO